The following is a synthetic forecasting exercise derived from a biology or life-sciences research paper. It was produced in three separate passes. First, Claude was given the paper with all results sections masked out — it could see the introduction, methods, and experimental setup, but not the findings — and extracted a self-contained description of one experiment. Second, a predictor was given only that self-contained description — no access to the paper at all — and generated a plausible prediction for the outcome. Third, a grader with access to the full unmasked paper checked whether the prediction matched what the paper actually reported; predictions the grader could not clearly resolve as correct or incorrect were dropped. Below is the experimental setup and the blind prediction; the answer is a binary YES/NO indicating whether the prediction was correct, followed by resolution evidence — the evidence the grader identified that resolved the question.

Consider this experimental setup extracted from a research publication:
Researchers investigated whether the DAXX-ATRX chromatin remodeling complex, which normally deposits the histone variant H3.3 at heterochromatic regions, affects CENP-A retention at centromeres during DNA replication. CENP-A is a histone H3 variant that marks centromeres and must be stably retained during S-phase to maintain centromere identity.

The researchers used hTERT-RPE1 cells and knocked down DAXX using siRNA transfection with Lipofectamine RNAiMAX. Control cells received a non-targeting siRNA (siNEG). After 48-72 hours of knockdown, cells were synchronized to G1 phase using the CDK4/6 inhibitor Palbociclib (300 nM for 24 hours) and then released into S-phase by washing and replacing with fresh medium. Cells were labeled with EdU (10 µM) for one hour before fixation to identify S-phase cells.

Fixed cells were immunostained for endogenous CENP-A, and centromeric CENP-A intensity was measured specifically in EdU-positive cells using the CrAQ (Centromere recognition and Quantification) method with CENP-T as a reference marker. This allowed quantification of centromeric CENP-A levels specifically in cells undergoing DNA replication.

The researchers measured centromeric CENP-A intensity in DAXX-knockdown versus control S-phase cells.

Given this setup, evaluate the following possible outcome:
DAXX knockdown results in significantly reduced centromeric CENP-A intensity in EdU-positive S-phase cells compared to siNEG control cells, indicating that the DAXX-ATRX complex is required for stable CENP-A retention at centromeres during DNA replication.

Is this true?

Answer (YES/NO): YES